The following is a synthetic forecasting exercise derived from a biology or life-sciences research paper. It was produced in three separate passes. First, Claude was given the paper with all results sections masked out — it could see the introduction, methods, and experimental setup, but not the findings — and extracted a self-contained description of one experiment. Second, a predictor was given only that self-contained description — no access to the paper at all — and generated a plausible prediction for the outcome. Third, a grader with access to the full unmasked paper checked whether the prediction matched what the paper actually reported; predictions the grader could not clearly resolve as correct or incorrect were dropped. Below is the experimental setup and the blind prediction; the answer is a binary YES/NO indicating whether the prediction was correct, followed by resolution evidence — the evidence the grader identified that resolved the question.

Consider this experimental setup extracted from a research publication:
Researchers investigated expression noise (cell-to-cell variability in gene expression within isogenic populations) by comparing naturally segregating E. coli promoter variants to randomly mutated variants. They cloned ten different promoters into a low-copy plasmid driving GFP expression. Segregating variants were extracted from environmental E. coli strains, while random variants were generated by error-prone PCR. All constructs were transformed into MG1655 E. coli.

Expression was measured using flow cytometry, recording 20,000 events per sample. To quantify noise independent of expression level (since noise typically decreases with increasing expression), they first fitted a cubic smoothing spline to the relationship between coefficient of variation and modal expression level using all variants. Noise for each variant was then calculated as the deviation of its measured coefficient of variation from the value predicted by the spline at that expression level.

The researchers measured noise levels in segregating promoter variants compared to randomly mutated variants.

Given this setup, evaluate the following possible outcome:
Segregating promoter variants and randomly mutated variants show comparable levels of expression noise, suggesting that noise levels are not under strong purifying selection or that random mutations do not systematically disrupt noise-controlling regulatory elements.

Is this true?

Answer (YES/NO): NO